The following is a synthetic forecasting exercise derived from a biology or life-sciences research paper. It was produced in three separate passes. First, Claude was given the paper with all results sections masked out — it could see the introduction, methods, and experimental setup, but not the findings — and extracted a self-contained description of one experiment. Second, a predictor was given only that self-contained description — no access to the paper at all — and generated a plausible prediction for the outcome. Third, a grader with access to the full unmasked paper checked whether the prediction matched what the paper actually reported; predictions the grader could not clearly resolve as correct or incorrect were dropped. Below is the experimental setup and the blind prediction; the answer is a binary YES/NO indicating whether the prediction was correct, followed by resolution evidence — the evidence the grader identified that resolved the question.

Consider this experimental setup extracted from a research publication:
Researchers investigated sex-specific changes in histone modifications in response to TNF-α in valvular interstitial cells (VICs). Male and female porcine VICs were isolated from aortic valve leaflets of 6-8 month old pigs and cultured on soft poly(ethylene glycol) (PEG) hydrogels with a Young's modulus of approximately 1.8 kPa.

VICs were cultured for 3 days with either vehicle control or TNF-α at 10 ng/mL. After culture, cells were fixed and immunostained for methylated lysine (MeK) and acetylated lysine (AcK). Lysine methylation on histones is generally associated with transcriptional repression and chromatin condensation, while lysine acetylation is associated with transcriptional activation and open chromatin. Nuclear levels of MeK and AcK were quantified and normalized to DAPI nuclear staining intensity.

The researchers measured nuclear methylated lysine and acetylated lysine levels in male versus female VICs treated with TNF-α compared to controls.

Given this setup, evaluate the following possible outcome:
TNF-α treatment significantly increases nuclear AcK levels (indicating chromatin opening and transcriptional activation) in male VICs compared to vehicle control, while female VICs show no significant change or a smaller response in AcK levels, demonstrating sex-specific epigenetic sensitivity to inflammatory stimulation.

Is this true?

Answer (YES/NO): NO